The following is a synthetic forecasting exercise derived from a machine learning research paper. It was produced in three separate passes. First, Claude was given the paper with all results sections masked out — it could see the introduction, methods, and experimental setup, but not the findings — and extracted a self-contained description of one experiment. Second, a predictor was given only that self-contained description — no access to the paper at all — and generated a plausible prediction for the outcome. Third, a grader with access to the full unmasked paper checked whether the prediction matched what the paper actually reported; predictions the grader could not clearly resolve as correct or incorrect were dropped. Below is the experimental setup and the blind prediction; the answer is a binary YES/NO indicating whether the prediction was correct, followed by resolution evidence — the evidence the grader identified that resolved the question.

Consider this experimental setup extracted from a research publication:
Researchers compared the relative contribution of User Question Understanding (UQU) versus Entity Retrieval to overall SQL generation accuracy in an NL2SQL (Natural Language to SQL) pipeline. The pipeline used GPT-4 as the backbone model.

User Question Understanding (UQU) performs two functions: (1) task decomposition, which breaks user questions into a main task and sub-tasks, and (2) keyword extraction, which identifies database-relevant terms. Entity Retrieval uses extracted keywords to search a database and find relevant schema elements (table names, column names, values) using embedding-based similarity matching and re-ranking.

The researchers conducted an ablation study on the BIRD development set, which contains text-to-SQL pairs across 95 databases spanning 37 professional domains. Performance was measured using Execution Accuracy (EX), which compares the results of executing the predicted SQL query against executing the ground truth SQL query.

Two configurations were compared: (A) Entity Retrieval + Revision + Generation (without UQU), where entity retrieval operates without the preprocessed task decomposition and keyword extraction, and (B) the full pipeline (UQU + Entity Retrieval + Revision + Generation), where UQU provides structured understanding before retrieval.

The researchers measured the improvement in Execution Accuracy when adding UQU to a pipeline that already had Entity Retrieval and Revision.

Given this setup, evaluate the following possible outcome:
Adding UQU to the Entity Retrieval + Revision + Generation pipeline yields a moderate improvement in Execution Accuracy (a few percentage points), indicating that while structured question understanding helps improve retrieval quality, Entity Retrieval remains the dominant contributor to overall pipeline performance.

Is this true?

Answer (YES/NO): NO